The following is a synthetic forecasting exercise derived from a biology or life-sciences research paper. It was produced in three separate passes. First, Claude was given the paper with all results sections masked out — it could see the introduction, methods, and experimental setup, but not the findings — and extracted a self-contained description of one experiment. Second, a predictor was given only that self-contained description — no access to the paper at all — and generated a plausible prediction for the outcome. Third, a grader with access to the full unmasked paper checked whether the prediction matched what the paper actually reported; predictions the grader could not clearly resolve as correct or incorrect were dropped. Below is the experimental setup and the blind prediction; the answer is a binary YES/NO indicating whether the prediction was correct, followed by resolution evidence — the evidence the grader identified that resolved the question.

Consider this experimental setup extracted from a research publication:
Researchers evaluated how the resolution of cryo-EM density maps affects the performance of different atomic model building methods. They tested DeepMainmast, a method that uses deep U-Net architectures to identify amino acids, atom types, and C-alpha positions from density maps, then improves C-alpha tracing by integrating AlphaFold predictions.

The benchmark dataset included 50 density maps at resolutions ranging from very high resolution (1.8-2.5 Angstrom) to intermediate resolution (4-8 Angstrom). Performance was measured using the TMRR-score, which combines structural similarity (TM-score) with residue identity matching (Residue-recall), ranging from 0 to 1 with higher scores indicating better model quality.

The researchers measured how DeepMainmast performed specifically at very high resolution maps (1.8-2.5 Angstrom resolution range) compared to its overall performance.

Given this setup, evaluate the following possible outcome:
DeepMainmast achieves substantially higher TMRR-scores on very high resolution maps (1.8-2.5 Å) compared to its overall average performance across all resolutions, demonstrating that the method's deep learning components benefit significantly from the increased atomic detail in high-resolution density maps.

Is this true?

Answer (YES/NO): NO